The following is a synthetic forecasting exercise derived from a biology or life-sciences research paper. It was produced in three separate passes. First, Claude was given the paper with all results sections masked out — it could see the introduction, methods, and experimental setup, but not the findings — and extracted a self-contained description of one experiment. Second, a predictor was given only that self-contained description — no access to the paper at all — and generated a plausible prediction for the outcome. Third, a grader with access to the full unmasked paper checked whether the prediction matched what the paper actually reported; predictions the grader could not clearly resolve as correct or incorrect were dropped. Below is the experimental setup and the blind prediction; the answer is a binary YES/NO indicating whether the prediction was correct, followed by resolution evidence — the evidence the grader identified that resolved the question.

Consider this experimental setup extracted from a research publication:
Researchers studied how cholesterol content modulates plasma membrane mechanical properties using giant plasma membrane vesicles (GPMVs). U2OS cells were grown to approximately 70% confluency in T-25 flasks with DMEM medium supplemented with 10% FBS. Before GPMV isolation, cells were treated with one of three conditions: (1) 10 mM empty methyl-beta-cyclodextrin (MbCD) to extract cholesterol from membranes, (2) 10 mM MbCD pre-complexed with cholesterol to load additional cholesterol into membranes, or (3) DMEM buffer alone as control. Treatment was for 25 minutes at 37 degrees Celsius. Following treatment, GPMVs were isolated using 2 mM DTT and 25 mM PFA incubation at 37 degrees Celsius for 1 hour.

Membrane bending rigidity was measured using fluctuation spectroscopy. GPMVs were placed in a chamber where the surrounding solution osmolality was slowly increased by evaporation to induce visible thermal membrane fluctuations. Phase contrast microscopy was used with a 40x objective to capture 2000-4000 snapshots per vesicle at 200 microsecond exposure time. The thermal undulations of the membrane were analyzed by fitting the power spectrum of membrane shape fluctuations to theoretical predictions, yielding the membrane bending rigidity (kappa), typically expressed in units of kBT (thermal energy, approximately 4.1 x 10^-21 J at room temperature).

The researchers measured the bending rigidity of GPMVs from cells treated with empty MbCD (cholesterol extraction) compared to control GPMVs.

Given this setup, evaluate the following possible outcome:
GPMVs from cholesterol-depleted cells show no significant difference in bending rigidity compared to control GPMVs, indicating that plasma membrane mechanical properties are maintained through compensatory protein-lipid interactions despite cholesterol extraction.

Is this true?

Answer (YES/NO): NO